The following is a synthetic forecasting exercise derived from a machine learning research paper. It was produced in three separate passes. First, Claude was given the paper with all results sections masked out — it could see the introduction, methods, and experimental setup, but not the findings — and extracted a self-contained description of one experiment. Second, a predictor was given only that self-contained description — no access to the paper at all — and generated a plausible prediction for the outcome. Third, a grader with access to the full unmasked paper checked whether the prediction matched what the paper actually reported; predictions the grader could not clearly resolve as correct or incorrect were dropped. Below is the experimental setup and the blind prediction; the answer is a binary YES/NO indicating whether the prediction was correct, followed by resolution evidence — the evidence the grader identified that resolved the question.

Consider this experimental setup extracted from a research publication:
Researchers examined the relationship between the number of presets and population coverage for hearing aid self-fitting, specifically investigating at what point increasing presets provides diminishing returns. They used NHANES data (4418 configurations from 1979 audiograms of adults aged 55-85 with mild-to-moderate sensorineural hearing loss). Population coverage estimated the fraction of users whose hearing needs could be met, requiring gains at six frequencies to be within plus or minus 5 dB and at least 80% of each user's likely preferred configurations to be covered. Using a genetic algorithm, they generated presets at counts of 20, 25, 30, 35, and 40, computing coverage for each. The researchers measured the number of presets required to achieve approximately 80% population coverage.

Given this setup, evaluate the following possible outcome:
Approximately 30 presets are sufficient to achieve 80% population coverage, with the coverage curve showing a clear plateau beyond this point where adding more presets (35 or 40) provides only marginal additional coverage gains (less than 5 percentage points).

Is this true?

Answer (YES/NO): NO